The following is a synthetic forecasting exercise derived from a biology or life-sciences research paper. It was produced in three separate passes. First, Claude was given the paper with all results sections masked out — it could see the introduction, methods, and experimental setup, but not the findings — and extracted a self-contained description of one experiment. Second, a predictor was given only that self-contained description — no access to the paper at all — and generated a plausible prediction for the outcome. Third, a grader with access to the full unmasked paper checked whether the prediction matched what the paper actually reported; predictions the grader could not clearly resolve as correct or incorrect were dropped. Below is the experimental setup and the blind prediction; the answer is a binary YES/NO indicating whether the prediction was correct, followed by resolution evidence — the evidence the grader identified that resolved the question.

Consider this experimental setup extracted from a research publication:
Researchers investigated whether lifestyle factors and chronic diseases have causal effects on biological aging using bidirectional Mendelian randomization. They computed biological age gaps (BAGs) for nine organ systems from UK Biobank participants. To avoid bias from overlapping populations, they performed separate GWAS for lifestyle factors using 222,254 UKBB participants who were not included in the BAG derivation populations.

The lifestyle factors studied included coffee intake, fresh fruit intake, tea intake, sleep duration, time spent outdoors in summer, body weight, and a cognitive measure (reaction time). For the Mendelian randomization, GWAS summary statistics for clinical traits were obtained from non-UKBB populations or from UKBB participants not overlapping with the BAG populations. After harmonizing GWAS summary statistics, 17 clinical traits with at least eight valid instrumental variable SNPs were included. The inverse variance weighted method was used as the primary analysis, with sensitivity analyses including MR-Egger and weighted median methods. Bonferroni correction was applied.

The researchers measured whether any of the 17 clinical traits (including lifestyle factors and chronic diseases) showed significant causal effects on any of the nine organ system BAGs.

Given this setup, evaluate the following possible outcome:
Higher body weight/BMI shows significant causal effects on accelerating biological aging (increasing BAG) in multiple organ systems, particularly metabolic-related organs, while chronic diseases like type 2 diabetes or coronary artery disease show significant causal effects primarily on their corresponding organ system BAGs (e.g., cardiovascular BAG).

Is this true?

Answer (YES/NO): NO